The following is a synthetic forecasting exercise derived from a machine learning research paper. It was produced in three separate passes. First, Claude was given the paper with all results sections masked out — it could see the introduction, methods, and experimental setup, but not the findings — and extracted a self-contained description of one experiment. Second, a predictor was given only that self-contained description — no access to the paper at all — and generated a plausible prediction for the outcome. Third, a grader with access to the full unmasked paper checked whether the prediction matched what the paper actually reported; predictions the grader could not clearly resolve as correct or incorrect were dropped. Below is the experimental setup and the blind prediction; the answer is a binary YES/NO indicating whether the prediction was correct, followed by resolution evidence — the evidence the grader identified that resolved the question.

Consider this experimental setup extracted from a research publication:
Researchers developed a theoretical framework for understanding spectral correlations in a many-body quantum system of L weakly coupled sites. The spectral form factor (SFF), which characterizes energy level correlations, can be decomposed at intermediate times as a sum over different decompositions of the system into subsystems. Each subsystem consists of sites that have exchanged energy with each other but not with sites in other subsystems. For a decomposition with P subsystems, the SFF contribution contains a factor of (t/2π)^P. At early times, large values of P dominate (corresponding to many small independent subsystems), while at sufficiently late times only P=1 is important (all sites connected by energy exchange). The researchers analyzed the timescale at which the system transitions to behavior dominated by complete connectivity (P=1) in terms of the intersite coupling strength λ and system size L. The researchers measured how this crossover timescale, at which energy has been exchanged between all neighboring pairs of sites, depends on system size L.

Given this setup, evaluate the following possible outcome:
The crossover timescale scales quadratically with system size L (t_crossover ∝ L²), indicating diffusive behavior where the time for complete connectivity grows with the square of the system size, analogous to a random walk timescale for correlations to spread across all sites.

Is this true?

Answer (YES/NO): NO